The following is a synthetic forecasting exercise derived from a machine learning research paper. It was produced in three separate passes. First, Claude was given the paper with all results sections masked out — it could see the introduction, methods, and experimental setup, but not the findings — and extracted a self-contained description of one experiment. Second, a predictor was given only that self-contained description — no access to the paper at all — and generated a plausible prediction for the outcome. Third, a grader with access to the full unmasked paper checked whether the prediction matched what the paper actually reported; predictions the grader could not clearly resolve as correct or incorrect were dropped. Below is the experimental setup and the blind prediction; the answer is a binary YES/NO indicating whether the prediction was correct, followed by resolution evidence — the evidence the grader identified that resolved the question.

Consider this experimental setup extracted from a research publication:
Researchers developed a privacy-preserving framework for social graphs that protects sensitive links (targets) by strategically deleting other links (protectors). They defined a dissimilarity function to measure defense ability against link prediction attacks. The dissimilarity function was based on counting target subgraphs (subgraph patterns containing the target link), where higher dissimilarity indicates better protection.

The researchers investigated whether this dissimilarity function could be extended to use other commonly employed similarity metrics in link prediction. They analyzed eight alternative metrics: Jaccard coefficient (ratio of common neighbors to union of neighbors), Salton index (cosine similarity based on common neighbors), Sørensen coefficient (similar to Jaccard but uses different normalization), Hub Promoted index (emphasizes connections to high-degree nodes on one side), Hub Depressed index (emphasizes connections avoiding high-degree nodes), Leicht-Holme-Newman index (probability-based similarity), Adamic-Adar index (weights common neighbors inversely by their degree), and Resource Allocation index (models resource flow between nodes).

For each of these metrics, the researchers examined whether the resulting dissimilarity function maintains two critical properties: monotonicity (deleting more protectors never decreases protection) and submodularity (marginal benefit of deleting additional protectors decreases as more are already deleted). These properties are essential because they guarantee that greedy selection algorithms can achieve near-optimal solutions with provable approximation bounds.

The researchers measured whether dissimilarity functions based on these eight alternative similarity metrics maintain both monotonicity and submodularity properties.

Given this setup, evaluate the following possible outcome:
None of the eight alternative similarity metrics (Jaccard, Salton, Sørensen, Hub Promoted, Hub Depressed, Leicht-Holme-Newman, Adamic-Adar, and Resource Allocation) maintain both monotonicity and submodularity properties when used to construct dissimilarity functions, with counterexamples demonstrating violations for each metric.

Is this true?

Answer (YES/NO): YES